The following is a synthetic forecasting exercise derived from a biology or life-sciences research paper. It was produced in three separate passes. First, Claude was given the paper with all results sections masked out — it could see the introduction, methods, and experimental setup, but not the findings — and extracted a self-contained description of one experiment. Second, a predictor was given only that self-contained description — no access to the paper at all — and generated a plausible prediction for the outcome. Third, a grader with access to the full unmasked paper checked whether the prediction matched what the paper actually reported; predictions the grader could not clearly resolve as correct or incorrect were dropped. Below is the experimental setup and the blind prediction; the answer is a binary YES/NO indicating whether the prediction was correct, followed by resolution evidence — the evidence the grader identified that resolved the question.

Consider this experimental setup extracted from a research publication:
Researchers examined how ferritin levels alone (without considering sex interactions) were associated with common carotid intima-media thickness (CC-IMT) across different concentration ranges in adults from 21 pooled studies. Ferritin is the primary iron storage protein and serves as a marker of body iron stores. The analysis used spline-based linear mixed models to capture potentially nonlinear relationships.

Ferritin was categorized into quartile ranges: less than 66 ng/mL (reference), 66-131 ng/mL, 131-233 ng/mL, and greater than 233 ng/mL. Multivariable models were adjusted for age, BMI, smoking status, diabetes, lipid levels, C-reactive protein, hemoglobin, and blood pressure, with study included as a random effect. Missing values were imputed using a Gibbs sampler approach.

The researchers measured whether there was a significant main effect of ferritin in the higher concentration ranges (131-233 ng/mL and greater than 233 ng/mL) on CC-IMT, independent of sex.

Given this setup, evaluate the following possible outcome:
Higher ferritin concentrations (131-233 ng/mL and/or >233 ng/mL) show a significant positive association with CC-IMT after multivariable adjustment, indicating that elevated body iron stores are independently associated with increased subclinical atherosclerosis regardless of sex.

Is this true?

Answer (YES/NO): YES